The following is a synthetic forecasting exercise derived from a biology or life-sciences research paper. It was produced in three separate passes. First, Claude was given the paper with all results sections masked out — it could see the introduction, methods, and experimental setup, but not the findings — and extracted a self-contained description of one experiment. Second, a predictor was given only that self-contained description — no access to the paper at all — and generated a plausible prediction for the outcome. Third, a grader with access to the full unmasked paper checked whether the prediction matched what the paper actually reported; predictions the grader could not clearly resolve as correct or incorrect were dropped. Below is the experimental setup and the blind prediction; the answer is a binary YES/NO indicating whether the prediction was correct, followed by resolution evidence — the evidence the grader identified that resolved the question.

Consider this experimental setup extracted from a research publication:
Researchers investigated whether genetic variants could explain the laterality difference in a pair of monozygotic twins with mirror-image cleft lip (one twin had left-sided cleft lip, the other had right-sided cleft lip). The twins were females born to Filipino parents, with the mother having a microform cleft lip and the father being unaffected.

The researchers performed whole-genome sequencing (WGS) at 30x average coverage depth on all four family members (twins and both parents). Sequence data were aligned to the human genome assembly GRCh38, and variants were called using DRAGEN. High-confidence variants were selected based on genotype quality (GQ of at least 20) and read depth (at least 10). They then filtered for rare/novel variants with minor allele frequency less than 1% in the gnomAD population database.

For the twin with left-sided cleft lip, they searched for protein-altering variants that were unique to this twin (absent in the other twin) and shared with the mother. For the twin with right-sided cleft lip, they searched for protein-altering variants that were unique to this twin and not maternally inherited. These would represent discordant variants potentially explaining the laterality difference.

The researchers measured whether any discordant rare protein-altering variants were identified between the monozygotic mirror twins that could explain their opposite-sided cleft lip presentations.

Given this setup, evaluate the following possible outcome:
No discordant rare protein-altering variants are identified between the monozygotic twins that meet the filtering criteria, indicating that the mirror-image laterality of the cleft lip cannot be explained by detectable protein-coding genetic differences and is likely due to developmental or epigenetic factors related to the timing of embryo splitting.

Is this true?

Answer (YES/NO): NO